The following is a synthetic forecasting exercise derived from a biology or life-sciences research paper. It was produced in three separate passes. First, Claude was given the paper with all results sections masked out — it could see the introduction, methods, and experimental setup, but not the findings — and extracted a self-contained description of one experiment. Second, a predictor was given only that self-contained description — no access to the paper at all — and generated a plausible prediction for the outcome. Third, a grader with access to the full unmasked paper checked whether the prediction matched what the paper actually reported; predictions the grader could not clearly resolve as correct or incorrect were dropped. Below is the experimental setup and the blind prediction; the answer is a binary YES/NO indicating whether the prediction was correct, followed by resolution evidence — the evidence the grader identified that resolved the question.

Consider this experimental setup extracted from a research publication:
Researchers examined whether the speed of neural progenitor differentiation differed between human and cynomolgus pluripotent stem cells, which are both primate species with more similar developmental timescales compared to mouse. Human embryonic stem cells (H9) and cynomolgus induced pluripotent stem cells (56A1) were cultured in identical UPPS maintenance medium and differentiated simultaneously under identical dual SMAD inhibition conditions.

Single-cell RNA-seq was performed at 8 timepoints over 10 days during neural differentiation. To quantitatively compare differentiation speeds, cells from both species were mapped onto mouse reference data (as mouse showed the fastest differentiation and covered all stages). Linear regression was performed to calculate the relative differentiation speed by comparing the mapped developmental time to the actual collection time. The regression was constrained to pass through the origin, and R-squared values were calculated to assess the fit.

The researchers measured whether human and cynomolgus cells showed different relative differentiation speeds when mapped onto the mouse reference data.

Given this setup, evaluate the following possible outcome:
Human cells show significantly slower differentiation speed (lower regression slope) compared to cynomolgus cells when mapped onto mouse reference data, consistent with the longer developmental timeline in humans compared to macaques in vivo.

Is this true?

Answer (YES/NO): NO